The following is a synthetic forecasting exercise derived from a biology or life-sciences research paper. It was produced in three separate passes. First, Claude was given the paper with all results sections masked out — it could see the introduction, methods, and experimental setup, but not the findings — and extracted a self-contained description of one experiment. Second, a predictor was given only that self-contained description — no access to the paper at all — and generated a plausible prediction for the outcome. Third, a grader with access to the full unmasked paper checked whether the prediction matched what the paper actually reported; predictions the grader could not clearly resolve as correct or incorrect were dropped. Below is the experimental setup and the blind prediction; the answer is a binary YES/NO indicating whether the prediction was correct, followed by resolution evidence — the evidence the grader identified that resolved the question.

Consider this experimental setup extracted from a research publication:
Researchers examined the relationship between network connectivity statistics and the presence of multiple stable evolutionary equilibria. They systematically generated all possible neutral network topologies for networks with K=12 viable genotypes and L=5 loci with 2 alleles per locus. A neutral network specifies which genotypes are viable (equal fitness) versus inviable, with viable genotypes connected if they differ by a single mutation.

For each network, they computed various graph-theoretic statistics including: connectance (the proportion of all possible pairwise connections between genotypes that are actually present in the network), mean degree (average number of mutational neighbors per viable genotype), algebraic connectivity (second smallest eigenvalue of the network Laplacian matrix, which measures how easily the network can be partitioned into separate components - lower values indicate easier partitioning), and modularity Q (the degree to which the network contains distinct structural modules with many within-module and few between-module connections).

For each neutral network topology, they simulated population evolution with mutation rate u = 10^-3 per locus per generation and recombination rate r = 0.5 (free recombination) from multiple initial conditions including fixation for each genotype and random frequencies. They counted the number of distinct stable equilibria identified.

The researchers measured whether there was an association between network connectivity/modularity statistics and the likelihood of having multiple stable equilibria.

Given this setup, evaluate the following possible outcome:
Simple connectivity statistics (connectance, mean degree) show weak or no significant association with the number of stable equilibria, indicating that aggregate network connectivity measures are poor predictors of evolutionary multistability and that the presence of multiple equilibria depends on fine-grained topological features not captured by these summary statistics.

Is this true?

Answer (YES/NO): NO